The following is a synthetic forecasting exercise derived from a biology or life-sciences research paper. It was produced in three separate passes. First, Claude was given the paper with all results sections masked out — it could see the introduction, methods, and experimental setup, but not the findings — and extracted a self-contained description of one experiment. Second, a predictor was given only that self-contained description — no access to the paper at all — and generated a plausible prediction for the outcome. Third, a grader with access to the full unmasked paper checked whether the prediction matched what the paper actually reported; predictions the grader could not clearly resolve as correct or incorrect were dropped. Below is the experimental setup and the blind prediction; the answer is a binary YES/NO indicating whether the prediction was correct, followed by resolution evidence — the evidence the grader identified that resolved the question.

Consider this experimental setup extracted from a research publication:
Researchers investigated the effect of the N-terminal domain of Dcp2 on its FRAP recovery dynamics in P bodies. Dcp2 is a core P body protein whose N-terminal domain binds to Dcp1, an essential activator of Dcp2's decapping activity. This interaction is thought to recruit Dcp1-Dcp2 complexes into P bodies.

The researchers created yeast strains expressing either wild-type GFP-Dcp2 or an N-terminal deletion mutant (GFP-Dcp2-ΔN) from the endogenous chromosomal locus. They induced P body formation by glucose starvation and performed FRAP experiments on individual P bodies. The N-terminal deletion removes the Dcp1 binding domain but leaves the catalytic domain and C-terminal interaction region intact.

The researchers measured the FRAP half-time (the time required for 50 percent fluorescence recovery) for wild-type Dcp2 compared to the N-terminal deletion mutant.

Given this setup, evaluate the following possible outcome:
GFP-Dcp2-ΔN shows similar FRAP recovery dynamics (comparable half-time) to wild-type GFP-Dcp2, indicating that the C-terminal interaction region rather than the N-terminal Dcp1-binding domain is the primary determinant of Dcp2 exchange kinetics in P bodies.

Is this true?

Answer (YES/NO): NO